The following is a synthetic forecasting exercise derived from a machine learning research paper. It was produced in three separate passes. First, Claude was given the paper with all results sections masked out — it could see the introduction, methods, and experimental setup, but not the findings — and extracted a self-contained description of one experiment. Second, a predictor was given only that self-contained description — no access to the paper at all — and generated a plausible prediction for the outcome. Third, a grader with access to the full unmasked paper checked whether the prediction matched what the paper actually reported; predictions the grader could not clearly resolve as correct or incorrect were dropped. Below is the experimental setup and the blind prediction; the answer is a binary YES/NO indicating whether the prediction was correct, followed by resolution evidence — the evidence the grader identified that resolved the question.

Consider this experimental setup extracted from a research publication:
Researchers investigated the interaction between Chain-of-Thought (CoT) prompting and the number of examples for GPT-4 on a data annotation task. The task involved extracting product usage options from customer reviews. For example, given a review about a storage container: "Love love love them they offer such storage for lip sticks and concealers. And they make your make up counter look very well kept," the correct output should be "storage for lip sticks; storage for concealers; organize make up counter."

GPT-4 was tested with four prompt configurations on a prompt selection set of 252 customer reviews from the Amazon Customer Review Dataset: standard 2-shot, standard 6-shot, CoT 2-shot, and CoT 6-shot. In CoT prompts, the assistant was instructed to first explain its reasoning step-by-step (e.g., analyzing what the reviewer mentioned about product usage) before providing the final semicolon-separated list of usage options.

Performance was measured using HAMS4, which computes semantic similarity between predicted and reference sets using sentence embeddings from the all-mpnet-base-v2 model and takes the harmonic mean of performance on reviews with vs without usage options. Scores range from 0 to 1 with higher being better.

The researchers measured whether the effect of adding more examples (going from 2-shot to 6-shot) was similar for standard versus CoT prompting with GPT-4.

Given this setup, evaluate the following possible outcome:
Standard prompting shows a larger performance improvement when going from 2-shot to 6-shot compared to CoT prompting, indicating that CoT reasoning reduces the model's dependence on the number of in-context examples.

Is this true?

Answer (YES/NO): NO